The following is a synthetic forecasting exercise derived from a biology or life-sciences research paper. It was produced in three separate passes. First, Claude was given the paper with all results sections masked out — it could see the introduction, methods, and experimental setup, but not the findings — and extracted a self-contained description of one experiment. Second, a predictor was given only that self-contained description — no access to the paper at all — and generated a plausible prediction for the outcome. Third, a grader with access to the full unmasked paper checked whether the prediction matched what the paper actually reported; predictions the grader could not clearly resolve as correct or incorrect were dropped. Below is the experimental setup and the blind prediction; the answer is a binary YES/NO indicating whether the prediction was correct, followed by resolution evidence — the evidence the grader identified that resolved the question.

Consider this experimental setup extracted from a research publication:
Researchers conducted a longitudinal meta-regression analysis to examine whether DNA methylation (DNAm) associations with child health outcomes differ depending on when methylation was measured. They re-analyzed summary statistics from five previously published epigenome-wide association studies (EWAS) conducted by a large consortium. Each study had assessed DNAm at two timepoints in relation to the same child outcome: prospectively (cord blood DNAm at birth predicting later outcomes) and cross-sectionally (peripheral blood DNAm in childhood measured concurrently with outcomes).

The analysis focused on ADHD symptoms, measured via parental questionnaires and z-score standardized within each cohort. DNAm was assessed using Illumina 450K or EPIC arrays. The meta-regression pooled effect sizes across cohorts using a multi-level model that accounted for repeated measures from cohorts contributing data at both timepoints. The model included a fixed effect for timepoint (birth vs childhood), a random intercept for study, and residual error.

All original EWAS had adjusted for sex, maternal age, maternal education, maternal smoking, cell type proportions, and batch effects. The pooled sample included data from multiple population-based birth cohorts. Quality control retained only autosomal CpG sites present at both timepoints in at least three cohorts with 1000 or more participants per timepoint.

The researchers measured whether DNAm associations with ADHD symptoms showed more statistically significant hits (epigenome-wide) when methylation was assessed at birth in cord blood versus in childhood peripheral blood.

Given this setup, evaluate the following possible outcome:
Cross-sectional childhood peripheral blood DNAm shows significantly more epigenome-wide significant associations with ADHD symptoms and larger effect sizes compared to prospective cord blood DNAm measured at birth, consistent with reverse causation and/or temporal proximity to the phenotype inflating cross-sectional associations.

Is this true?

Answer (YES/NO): NO